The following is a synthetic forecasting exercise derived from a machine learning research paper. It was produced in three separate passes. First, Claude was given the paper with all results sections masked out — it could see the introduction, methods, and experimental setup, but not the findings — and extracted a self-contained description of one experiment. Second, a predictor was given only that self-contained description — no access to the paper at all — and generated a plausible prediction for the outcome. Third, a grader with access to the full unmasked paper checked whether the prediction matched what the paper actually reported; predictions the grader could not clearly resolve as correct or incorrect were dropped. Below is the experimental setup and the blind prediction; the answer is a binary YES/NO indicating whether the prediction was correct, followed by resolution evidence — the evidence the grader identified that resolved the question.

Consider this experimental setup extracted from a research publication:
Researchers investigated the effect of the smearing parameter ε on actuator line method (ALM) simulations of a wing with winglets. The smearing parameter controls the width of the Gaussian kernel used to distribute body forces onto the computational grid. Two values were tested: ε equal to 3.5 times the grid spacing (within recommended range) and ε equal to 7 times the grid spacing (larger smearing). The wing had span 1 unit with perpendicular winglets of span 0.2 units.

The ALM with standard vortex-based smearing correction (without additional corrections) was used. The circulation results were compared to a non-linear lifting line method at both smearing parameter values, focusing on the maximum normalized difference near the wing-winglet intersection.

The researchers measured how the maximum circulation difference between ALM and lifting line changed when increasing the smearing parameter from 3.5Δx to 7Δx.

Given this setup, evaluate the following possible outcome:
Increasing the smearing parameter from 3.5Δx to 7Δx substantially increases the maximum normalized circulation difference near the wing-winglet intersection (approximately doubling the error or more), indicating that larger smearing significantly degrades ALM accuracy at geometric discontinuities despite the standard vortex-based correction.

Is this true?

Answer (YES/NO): NO